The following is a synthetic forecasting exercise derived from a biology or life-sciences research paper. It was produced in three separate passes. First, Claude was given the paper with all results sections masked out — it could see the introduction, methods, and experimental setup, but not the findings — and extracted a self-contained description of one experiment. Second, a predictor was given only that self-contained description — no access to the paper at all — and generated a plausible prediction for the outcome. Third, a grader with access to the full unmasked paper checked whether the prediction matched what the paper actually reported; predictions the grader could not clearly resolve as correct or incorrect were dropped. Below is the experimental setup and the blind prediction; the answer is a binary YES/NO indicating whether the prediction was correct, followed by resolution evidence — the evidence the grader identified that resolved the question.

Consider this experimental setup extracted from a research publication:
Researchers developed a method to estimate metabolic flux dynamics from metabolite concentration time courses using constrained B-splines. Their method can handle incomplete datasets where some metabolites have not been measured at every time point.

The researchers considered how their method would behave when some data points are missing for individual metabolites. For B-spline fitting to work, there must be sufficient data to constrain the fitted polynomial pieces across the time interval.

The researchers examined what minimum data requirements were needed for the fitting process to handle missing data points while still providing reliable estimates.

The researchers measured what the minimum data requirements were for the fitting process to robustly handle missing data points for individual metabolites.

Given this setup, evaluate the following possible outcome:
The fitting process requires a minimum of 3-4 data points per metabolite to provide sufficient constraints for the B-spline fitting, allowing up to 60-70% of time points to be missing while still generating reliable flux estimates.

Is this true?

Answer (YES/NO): NO